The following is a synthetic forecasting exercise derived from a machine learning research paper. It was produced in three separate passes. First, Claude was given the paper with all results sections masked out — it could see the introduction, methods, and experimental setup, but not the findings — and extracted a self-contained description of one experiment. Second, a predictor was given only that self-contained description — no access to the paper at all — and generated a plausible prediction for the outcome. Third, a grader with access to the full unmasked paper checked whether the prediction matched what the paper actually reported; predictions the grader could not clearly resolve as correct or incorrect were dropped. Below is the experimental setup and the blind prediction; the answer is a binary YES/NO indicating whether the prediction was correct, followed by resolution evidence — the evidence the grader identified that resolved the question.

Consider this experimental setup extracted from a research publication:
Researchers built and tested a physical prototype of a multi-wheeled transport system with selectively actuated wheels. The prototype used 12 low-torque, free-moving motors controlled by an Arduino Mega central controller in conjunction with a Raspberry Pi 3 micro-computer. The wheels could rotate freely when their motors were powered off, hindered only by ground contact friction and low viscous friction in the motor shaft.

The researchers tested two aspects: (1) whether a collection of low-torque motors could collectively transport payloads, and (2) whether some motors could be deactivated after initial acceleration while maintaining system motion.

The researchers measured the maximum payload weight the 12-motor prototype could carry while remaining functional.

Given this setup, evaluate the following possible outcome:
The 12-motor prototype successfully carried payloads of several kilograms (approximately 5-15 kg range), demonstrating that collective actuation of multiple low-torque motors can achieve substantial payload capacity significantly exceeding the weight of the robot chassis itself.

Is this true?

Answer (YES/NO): YES